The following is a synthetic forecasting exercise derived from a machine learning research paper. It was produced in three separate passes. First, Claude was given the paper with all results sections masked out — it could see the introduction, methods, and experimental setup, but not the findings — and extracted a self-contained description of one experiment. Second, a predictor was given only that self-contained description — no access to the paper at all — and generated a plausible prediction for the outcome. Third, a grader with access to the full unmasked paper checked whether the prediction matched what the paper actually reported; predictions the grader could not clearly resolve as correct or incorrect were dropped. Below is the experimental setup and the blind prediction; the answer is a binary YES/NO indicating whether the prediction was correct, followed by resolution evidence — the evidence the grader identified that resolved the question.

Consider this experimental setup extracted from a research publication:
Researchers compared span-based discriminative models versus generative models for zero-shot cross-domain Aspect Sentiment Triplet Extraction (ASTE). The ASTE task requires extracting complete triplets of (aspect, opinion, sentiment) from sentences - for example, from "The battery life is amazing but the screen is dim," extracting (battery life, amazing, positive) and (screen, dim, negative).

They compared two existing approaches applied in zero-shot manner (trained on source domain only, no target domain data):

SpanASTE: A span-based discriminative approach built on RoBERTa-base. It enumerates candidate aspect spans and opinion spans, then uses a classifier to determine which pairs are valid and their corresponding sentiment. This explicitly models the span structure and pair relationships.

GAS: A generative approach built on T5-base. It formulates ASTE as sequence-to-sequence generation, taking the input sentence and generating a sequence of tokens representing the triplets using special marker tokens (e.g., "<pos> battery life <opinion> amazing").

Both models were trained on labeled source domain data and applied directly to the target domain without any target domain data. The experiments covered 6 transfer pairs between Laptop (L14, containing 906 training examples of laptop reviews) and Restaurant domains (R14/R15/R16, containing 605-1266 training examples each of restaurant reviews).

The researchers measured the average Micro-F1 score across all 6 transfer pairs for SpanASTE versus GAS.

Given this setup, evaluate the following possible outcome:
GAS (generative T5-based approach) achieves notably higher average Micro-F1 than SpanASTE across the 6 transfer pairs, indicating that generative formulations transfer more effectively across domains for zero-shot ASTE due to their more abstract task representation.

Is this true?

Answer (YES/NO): YES